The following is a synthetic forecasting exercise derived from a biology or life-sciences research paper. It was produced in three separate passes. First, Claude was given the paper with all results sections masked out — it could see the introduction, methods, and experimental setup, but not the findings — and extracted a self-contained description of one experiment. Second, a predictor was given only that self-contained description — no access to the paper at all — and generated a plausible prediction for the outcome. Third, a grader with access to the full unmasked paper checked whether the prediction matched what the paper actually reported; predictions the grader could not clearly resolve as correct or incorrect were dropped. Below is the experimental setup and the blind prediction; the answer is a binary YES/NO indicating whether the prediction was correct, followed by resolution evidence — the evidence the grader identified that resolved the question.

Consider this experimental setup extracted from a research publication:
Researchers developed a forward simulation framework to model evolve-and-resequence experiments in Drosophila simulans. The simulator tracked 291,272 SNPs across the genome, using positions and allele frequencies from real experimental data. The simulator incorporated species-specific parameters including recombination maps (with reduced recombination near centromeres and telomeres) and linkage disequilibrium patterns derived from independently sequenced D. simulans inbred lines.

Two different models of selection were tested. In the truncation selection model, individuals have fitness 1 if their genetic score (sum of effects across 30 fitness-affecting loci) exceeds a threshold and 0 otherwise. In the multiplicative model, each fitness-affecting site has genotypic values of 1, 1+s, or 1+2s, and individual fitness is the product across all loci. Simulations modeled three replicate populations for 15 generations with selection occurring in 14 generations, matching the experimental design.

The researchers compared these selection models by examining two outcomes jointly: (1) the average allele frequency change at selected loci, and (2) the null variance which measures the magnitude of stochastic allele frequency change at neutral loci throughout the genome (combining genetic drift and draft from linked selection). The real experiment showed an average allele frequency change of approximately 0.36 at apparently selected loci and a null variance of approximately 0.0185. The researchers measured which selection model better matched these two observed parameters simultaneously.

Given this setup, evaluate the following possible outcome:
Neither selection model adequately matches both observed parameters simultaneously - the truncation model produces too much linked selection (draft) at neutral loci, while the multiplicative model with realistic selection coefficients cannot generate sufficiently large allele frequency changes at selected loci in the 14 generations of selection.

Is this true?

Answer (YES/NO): NO